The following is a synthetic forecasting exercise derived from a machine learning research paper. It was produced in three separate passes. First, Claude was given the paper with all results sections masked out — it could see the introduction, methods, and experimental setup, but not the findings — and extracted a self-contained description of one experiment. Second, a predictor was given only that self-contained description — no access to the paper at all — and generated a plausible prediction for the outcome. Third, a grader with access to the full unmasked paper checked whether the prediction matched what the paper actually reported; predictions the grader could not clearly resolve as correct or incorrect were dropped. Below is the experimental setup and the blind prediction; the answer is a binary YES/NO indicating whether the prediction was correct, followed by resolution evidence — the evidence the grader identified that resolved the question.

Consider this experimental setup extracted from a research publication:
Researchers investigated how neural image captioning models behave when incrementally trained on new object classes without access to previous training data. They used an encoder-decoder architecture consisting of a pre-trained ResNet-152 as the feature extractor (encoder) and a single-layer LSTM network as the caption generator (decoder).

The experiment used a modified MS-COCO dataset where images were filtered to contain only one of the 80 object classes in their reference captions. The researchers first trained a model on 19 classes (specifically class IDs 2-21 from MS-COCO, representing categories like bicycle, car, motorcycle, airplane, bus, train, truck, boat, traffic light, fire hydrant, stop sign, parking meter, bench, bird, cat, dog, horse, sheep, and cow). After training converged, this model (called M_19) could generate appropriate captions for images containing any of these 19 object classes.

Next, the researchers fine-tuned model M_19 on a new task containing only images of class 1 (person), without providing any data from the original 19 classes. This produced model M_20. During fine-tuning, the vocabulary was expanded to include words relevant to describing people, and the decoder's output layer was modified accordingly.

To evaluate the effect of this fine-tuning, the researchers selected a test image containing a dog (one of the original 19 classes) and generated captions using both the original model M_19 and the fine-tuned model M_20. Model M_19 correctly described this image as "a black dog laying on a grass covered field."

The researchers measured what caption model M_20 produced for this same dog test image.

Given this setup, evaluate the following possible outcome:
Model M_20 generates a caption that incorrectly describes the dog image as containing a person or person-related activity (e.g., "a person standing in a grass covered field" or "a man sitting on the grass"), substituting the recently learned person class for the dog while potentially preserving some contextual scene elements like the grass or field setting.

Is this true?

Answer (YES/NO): YES